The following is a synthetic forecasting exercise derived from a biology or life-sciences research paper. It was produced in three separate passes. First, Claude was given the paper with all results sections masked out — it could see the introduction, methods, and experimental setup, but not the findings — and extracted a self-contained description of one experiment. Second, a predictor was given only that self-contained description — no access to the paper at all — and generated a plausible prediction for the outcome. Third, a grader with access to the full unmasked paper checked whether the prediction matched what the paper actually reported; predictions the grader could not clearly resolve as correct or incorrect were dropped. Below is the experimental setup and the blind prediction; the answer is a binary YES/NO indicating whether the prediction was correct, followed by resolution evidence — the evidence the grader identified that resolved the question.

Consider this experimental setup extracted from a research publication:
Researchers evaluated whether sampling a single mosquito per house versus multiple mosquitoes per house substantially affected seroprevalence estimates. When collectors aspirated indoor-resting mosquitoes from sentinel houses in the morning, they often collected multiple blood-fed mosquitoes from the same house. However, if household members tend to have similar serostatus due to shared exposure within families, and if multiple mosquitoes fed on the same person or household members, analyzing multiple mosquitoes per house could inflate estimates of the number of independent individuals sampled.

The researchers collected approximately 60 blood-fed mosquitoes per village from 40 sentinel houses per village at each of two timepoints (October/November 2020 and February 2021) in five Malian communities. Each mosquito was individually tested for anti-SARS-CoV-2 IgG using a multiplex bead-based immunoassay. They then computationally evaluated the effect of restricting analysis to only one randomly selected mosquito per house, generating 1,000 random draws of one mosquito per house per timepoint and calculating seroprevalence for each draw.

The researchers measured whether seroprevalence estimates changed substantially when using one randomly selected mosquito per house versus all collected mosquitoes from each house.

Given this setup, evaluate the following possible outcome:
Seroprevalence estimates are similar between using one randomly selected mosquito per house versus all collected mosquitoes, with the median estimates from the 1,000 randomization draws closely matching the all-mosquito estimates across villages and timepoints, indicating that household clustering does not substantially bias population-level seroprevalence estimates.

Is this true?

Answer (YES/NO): YES